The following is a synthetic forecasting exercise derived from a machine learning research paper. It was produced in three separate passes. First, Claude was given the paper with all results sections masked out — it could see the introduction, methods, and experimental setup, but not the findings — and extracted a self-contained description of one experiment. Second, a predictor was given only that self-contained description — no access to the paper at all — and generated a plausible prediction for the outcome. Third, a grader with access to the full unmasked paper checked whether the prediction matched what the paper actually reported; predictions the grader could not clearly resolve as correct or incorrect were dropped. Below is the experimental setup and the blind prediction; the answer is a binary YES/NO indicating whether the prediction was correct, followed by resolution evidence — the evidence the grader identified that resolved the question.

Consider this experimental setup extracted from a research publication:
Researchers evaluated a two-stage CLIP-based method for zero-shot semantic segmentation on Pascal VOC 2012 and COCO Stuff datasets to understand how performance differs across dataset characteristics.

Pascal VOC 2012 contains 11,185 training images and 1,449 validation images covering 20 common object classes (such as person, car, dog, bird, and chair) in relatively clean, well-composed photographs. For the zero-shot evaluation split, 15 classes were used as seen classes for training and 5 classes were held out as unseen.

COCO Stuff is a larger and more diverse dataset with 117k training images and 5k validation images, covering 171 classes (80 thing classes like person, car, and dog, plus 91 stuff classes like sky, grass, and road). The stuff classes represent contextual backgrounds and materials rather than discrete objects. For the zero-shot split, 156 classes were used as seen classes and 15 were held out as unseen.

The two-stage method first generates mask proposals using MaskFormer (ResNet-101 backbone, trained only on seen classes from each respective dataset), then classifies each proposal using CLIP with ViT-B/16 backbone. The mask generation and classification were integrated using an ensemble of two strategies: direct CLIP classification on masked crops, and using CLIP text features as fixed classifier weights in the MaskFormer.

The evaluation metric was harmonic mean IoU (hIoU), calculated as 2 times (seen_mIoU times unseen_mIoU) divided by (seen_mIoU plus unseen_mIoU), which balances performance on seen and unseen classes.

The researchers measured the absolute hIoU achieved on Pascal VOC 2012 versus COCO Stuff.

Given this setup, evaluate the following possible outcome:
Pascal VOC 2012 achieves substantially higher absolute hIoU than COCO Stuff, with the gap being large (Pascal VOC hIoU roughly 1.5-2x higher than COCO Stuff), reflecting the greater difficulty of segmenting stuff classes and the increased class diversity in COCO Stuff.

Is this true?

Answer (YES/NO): YES